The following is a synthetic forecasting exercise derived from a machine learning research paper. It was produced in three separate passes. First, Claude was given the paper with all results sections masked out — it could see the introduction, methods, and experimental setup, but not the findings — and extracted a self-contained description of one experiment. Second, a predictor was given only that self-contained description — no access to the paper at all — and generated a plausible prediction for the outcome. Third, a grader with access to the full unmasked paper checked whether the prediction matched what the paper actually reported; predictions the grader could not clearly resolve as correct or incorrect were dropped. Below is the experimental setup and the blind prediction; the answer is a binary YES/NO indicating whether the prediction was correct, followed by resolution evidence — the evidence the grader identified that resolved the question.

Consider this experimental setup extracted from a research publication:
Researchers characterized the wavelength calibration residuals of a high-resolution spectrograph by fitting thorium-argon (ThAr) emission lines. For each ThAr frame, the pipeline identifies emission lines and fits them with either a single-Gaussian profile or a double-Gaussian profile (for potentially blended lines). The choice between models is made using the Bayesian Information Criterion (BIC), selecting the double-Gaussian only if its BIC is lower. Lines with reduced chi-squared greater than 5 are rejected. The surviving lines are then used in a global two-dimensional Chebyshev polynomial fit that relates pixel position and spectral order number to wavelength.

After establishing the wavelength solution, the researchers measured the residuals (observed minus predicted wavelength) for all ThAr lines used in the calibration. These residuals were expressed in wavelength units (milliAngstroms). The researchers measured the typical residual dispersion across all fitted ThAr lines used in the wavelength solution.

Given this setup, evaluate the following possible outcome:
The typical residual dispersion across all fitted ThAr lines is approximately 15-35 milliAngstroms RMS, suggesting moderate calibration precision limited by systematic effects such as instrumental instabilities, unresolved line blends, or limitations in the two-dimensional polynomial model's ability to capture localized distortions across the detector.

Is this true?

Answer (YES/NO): NO